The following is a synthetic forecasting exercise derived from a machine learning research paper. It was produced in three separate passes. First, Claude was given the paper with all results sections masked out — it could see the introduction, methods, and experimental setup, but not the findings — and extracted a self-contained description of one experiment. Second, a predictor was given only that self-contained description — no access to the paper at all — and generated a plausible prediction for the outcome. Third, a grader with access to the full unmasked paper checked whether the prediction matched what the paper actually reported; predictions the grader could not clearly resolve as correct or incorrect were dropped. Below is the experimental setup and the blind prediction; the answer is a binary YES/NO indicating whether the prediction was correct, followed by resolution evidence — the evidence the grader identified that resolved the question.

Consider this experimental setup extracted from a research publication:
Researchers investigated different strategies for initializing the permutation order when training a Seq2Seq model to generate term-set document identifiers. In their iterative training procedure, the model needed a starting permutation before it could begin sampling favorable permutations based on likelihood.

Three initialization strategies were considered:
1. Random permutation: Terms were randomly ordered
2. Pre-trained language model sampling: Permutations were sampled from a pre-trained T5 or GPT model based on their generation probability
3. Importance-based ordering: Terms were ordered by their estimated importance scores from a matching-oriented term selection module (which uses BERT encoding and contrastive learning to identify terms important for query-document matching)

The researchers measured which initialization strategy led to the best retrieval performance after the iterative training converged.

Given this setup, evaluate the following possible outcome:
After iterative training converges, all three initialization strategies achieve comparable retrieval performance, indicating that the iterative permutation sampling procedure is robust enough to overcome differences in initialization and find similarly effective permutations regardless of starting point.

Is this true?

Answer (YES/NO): NO